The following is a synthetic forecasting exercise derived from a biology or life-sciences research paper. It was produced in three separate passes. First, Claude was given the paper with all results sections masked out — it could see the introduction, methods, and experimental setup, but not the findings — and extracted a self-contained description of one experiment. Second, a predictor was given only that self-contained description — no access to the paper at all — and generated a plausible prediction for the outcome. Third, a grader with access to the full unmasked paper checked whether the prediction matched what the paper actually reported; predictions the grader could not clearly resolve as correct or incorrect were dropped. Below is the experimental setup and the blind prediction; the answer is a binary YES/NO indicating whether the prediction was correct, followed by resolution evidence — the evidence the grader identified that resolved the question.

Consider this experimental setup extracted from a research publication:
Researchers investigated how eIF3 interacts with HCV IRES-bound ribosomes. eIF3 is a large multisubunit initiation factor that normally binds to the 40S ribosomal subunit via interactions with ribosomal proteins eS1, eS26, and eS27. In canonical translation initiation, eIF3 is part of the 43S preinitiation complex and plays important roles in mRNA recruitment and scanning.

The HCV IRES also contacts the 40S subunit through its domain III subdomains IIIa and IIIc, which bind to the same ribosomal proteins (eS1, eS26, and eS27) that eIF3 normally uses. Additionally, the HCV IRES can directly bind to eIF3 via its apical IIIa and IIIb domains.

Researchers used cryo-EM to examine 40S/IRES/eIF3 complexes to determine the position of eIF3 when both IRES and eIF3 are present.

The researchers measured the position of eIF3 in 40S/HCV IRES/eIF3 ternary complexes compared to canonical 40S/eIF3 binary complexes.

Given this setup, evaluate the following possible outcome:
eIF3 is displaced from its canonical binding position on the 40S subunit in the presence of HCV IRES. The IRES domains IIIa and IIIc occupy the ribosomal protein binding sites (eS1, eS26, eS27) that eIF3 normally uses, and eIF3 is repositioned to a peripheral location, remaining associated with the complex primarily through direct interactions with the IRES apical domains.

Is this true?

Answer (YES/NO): YES